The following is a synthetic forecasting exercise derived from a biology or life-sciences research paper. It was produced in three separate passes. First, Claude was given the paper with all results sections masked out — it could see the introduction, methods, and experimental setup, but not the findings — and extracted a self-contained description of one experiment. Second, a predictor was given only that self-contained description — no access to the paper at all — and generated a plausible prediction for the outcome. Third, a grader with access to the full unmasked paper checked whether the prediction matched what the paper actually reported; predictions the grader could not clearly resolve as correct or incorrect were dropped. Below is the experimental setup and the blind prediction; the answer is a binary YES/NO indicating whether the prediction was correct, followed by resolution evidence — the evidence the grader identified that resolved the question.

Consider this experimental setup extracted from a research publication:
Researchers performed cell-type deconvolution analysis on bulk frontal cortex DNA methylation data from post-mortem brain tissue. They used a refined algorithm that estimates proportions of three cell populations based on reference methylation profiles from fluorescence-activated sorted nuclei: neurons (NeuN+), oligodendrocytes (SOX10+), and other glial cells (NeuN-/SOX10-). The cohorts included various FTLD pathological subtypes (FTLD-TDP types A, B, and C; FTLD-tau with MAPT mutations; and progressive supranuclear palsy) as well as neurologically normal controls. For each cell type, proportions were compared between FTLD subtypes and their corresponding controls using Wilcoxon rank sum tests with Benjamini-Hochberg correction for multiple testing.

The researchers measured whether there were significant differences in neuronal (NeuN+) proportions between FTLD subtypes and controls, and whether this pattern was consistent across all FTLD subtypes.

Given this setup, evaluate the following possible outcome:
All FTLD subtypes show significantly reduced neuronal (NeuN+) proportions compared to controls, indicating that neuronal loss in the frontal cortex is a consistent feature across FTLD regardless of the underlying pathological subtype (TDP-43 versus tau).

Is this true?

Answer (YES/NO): NO